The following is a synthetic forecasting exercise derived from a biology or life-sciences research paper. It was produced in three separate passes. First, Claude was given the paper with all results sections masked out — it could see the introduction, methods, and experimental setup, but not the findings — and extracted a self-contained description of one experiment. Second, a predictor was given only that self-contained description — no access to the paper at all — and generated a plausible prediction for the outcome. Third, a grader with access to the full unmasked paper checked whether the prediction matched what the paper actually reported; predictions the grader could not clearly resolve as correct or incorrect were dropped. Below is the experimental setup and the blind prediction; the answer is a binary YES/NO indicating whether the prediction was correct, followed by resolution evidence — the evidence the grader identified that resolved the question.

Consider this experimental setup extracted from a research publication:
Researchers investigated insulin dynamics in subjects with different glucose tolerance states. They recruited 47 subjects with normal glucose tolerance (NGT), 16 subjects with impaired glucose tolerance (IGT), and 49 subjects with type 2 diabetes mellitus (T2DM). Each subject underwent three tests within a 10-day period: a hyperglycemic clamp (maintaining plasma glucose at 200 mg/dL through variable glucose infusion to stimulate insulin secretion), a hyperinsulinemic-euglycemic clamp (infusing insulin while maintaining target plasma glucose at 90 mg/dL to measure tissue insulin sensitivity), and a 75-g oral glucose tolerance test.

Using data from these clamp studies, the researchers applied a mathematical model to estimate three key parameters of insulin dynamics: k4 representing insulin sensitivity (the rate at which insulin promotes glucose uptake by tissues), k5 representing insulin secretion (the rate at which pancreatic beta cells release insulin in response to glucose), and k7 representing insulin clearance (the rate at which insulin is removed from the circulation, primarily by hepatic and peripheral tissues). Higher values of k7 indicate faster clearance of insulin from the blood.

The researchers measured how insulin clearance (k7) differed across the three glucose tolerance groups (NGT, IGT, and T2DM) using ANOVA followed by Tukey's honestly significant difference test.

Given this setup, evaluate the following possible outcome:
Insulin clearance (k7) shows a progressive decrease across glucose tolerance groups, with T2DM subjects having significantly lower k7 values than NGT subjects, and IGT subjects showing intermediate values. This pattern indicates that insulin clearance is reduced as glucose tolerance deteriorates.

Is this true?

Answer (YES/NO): NO